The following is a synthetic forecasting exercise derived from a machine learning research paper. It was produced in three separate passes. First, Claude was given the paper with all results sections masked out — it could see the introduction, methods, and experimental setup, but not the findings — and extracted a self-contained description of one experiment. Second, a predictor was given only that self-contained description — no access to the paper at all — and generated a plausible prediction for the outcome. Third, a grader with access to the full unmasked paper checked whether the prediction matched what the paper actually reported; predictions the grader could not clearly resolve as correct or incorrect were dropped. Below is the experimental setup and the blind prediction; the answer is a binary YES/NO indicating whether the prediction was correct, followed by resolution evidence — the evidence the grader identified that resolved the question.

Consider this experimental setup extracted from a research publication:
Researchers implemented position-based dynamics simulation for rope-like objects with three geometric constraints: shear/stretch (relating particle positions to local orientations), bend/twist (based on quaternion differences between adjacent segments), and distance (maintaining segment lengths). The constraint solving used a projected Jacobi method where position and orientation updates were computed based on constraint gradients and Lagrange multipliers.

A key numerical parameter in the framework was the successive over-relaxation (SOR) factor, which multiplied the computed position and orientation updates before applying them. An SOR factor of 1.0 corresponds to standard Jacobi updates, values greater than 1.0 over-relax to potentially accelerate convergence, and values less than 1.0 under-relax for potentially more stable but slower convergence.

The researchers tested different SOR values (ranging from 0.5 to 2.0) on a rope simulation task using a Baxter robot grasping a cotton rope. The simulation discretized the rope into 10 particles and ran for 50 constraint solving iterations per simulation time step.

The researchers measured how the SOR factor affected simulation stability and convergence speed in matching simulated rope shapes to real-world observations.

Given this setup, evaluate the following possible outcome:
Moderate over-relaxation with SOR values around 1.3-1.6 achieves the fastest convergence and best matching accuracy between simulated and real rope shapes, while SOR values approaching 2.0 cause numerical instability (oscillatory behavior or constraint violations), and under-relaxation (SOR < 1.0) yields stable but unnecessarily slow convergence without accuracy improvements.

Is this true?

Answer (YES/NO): NO